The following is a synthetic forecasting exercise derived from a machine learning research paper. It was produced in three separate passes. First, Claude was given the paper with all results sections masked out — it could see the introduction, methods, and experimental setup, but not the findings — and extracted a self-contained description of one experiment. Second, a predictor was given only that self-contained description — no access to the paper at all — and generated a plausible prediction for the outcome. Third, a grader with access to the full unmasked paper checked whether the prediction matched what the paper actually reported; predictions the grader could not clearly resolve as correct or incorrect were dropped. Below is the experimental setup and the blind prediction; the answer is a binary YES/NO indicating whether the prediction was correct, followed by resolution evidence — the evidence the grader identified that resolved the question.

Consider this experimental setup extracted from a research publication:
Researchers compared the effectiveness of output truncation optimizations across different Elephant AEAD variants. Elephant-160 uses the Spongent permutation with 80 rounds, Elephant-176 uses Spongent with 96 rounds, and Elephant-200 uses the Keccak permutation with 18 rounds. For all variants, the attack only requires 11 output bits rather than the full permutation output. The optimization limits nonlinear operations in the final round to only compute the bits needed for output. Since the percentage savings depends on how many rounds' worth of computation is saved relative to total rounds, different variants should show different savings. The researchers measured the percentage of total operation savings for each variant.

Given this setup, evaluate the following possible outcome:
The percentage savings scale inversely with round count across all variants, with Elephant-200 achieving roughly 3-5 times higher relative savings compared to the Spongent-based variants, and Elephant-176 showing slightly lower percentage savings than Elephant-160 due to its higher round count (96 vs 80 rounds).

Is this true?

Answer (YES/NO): NO